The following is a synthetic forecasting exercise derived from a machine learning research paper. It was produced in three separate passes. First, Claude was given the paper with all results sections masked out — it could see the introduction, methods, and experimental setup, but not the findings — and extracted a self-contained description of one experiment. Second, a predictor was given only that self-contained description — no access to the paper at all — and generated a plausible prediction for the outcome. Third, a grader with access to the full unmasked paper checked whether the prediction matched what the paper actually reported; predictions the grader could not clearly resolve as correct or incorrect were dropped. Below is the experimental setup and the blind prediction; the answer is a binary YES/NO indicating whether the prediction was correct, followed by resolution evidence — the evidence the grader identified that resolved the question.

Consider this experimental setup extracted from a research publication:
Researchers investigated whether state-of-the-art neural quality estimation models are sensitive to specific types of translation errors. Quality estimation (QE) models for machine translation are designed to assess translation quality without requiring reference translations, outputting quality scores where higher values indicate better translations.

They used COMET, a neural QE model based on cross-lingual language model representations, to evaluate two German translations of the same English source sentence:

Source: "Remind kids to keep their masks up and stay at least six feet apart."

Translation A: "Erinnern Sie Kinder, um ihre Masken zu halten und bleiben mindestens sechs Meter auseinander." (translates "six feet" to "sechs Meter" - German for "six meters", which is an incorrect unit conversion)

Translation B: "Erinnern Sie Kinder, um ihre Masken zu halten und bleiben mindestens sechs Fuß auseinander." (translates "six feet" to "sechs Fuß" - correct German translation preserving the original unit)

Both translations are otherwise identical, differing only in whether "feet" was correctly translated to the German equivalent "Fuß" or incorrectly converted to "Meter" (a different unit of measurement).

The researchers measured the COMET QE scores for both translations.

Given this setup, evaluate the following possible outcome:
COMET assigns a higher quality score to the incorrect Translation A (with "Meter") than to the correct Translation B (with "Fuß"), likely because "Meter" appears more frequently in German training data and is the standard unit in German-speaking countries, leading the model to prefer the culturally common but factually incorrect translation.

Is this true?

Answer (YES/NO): YES